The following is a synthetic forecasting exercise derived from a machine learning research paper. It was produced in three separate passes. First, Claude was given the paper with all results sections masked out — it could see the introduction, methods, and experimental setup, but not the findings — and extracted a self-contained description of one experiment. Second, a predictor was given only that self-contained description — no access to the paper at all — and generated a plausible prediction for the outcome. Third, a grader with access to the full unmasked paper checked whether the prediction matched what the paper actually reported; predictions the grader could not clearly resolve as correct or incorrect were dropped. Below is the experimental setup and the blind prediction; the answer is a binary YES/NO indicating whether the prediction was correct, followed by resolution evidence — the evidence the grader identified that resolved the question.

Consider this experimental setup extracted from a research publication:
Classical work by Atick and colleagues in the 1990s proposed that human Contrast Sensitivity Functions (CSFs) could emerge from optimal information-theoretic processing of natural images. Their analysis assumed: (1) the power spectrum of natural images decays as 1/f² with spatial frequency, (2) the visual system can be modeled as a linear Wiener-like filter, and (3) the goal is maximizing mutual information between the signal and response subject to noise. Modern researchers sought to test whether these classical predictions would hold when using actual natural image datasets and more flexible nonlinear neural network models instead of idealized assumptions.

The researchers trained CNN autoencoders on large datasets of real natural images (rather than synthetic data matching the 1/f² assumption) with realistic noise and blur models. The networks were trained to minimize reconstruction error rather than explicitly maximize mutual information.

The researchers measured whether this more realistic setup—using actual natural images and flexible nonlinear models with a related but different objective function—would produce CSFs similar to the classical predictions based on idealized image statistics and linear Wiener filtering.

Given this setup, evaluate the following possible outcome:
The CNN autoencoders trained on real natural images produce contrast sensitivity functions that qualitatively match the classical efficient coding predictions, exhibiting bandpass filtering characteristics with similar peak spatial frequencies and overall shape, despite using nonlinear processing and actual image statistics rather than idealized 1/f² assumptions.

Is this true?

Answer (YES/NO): NO